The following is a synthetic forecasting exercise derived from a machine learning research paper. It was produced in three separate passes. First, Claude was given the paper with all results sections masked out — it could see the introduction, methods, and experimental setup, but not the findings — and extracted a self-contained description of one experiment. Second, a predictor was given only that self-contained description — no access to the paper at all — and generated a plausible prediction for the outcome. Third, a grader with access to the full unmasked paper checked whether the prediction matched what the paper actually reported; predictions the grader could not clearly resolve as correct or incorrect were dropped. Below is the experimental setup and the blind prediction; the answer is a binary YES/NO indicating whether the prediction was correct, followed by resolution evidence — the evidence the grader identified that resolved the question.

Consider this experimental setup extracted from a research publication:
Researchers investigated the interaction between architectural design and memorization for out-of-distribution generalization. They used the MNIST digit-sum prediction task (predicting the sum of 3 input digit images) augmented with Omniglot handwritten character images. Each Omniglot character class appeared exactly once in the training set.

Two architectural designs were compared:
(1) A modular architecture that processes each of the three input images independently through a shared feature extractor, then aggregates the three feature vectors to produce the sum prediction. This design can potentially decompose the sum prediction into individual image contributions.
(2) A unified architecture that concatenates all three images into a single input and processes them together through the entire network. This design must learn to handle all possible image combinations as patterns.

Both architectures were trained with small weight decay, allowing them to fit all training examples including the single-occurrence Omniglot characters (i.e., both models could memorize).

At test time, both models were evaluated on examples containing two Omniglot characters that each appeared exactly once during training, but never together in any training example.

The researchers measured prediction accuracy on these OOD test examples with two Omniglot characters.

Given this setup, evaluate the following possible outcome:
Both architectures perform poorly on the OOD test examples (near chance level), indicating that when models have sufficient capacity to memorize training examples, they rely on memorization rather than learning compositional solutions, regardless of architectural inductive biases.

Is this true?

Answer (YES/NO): NO